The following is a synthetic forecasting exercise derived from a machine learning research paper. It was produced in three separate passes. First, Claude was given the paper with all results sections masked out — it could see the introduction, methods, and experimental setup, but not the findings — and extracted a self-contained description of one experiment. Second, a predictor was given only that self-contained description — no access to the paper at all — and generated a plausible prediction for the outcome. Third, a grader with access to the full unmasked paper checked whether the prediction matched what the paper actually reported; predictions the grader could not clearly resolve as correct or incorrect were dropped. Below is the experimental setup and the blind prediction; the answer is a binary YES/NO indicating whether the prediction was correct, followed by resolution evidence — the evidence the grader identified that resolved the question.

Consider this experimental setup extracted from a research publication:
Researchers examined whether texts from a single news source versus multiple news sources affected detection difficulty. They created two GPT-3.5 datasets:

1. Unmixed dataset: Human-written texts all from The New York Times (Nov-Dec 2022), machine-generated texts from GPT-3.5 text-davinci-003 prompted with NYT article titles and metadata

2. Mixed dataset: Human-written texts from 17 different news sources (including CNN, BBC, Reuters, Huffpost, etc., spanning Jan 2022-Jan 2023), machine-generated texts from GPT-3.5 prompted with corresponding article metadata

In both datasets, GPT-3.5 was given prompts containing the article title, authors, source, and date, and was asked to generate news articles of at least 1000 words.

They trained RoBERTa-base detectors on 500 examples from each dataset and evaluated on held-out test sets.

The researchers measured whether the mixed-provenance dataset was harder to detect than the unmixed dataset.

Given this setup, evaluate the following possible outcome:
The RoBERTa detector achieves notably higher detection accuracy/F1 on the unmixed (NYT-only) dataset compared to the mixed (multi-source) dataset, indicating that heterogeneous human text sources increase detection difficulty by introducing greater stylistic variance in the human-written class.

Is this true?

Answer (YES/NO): NO